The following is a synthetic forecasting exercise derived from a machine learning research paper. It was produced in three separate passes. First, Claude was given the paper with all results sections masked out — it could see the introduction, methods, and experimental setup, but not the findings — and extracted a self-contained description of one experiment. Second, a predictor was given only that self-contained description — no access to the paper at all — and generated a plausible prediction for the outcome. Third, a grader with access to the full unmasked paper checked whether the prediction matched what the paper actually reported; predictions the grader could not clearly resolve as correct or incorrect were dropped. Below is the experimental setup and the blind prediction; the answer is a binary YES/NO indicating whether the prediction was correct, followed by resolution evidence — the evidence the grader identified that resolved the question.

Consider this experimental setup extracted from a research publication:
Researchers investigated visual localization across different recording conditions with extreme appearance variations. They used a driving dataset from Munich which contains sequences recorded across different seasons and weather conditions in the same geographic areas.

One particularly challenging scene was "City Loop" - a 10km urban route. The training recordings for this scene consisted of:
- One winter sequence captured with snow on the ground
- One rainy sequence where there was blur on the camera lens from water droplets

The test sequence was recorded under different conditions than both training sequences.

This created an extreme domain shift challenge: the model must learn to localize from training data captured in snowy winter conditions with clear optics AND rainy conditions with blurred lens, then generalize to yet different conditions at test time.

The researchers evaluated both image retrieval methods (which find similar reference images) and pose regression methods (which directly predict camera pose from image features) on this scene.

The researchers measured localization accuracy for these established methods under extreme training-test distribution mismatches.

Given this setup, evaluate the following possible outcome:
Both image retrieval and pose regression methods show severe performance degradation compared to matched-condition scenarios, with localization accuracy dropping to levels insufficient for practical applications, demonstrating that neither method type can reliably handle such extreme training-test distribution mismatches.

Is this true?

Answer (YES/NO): YES